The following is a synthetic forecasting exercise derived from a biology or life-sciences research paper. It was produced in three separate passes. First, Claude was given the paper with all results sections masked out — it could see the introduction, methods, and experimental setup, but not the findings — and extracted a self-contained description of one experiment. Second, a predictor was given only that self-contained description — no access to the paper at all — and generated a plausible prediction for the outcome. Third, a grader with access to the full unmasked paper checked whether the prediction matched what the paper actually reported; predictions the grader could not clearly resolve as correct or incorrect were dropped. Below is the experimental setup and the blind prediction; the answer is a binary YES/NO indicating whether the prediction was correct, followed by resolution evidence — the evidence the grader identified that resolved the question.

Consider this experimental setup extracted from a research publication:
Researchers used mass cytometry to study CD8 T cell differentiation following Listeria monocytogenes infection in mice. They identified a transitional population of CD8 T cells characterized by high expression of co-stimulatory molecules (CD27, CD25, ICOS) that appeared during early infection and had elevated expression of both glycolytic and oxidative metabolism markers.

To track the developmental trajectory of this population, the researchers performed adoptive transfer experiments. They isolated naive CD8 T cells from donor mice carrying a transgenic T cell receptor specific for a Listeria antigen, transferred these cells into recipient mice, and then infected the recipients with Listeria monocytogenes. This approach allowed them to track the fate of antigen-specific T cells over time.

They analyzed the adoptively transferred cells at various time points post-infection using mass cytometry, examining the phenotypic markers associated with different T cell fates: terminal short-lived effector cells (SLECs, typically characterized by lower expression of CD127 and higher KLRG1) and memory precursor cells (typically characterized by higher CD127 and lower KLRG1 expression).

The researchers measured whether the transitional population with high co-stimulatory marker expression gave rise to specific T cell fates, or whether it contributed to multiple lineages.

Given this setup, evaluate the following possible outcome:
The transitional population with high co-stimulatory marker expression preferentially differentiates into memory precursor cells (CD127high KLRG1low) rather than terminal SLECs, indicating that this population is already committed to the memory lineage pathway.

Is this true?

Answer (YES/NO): NO